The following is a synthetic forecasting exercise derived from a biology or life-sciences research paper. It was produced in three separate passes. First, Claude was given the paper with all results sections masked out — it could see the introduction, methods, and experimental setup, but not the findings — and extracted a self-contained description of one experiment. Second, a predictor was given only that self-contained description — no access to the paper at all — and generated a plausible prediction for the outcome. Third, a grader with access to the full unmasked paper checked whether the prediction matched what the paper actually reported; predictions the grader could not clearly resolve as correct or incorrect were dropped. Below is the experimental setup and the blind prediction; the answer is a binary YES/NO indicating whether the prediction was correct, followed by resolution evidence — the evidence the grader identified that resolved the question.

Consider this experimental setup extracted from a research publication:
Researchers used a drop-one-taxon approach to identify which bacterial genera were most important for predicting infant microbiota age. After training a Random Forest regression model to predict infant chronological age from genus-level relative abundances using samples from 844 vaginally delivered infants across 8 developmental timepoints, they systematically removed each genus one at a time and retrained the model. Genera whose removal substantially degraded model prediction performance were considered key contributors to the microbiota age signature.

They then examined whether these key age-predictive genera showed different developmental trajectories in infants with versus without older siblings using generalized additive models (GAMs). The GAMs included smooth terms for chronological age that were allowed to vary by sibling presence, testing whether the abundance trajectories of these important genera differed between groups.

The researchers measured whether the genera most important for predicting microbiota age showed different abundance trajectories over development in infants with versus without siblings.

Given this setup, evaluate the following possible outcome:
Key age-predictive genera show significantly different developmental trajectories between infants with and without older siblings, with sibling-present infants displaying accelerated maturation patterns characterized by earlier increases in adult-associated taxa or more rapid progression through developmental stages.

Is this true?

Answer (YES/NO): YES